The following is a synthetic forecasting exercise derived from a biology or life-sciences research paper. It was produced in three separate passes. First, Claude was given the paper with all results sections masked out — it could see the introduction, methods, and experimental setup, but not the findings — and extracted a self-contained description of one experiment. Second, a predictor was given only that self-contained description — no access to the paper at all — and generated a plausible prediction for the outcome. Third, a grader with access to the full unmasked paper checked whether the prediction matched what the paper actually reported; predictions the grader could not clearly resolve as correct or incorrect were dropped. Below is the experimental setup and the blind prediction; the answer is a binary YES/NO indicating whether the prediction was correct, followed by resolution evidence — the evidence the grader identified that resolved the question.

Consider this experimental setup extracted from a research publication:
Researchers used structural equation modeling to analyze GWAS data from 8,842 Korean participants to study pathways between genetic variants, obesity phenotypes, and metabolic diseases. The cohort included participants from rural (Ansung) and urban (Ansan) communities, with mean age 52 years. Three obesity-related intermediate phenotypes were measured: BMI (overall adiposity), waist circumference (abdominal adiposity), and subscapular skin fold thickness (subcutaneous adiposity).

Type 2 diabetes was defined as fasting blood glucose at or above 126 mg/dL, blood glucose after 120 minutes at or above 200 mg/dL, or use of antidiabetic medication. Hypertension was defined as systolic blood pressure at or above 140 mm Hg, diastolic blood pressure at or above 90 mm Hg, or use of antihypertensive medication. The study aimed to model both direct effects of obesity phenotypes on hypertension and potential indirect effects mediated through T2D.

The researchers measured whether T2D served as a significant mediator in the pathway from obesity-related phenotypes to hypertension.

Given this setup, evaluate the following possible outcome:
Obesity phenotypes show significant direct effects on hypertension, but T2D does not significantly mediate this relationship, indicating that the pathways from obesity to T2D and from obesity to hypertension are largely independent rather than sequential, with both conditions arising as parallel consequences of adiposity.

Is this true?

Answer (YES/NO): NO